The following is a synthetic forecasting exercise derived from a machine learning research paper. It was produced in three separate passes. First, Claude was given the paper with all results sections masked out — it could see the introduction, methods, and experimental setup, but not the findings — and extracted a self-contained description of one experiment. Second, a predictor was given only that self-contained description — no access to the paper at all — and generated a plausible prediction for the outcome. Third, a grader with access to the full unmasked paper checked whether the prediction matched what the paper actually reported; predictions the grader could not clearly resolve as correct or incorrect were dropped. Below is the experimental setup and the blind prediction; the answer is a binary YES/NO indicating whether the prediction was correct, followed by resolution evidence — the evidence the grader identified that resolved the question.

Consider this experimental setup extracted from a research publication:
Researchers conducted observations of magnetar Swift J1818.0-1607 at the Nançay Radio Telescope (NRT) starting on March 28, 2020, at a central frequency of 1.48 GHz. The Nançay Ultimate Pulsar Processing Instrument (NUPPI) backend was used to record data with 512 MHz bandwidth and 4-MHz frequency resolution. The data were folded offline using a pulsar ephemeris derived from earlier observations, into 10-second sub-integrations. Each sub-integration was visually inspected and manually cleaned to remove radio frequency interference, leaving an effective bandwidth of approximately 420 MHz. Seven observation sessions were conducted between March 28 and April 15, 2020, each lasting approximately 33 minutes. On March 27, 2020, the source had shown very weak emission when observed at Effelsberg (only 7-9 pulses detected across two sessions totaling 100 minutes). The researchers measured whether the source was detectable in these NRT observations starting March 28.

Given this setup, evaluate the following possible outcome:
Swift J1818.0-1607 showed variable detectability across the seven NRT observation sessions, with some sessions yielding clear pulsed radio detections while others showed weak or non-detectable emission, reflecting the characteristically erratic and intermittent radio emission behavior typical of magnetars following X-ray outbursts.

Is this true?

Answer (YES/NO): NO